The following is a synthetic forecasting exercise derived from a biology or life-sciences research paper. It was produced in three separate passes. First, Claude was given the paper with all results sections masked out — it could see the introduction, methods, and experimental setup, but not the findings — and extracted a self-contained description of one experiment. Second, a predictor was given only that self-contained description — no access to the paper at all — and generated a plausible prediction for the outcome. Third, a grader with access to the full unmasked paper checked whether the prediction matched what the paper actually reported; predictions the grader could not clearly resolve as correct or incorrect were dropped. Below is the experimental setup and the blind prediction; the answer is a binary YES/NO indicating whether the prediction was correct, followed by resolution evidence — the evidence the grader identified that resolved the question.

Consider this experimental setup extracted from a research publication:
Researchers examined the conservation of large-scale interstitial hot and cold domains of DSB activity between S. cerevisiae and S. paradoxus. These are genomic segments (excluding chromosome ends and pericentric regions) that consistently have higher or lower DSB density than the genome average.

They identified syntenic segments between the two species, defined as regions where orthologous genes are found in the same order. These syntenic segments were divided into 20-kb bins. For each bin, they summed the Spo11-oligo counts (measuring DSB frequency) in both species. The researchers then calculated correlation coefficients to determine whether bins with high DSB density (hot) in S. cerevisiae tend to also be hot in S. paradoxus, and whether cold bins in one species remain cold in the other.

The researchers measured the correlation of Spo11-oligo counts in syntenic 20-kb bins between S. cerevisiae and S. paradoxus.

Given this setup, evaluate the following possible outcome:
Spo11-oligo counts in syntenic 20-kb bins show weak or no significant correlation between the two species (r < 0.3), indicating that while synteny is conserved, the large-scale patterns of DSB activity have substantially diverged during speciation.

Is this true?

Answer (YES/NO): NO